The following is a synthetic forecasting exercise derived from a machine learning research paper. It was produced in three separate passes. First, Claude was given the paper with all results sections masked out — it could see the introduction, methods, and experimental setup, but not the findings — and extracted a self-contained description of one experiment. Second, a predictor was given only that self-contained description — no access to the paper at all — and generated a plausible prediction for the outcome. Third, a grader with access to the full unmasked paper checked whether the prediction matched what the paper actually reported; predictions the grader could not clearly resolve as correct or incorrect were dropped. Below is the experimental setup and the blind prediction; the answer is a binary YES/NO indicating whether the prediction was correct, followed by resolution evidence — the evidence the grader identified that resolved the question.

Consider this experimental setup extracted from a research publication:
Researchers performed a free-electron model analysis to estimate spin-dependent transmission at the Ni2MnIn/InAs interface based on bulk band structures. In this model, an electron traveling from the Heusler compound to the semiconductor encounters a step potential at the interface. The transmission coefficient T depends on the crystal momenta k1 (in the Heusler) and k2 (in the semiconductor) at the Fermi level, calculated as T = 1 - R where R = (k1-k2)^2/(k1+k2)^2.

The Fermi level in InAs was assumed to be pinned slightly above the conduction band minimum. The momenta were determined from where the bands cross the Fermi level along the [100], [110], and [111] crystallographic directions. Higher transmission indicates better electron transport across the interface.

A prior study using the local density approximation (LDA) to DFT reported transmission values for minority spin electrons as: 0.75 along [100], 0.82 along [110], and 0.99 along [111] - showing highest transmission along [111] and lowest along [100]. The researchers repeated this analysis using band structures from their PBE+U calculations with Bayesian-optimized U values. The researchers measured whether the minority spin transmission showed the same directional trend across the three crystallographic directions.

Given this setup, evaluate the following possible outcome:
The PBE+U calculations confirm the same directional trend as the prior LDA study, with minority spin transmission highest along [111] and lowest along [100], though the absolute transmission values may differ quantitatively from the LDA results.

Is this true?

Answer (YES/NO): YES